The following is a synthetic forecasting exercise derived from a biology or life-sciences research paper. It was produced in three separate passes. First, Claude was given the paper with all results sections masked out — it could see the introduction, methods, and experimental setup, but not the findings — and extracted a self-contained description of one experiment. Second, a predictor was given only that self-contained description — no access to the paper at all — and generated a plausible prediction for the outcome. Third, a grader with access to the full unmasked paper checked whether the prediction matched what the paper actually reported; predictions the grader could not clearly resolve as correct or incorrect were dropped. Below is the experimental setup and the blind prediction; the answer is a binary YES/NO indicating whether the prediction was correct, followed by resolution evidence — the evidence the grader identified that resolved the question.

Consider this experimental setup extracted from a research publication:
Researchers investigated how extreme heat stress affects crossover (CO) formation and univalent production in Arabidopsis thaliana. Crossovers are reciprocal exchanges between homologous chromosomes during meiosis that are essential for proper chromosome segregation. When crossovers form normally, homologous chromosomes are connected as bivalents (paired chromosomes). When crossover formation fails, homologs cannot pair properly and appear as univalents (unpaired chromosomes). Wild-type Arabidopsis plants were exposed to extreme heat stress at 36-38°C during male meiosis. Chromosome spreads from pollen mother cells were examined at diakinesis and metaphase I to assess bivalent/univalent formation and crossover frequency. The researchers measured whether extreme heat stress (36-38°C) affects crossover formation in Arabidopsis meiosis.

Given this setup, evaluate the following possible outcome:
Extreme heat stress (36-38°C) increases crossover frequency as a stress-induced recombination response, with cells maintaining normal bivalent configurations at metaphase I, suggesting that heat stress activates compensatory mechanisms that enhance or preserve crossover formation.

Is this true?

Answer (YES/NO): NO